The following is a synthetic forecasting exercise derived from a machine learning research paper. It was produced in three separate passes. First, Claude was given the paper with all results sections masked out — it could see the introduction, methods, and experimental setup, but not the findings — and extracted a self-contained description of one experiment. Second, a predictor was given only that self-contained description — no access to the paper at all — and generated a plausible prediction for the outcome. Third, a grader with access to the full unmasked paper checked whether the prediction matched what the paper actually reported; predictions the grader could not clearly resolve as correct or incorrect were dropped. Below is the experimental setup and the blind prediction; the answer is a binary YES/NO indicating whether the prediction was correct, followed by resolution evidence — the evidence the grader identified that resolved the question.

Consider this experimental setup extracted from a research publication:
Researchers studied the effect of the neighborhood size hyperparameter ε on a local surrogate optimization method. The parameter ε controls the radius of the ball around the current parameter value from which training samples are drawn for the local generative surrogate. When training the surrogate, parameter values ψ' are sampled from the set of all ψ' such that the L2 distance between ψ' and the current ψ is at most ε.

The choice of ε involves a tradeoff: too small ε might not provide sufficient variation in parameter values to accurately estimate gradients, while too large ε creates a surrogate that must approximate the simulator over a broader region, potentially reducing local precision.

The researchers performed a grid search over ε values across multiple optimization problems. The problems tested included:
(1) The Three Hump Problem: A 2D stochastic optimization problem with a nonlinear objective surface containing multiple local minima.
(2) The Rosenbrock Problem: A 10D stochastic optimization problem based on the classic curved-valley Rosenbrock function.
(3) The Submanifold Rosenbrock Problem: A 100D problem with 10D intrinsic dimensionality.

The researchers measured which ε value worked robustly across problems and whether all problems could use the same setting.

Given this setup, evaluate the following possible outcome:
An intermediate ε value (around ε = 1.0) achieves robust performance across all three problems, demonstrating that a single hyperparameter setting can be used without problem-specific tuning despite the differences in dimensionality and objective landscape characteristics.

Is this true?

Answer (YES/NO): NO